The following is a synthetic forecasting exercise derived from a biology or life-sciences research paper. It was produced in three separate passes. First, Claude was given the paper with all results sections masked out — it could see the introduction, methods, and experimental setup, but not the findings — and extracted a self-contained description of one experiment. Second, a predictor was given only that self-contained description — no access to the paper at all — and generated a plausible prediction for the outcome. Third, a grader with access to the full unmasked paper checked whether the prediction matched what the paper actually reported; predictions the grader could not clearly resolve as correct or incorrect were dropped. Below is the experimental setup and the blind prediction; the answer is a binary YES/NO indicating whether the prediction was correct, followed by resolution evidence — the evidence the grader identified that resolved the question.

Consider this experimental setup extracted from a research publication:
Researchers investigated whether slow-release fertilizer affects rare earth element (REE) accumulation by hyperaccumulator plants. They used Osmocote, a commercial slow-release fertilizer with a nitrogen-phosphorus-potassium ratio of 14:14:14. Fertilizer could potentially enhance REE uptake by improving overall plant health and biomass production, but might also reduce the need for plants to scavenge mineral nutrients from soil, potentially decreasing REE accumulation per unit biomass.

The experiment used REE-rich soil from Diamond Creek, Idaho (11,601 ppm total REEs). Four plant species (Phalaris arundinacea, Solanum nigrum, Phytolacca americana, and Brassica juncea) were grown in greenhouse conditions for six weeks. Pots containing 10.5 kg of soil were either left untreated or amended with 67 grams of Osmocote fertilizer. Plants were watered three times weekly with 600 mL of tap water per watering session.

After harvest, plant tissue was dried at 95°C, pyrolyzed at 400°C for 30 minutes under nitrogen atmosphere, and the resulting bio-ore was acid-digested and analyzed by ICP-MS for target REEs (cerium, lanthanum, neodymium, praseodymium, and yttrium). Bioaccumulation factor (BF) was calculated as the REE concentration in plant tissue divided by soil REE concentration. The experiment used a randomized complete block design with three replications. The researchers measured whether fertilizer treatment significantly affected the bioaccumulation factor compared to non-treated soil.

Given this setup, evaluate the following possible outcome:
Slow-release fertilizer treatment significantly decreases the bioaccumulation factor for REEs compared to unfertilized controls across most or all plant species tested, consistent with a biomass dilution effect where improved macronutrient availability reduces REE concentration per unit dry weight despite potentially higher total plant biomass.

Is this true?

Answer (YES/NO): NO